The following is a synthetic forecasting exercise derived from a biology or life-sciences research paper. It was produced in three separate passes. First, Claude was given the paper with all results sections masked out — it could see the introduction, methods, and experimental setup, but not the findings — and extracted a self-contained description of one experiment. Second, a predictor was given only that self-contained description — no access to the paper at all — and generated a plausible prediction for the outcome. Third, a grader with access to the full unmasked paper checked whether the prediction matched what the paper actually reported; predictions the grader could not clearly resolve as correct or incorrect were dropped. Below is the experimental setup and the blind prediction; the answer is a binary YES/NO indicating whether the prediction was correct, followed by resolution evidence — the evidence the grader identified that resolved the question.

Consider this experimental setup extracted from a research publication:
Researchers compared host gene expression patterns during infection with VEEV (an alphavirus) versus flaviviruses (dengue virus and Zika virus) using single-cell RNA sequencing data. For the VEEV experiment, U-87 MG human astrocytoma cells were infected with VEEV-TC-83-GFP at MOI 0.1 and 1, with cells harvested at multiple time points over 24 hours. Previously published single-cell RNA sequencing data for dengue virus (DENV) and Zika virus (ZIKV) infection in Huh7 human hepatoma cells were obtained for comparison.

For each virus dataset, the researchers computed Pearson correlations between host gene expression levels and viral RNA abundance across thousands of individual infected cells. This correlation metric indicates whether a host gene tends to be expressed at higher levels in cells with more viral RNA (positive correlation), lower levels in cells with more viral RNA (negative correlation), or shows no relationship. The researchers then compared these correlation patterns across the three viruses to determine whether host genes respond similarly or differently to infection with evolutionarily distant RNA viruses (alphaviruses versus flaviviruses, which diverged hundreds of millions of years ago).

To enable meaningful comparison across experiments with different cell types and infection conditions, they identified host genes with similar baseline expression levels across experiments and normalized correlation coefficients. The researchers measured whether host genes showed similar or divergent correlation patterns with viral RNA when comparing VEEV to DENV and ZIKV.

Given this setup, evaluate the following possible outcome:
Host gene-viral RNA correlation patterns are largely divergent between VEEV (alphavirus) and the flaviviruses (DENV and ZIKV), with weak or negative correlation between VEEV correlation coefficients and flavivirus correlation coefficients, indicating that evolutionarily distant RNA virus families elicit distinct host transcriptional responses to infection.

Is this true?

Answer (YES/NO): NO